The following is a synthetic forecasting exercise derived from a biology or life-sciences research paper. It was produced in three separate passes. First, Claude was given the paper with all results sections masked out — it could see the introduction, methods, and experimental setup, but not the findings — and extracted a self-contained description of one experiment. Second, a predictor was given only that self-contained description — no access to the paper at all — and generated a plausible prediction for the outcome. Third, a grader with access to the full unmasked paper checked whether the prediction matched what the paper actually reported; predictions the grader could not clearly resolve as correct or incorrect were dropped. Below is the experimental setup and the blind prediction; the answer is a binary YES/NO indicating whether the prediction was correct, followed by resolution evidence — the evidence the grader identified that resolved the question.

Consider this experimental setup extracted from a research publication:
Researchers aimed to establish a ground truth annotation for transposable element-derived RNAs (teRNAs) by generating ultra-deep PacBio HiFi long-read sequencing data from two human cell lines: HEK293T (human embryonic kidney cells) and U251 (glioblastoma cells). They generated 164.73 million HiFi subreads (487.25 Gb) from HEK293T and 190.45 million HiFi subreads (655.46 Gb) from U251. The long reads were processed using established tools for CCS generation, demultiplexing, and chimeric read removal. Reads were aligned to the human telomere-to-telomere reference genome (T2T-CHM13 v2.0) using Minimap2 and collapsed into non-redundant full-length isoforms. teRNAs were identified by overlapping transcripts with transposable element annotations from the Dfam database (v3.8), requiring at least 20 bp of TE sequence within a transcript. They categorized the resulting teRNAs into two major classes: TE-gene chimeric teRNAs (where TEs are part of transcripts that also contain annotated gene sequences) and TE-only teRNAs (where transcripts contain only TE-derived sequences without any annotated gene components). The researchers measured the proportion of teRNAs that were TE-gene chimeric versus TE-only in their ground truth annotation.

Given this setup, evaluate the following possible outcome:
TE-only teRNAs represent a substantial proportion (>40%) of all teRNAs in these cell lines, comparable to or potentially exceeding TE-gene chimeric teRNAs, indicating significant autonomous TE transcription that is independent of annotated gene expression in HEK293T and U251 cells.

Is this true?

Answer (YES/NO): NO